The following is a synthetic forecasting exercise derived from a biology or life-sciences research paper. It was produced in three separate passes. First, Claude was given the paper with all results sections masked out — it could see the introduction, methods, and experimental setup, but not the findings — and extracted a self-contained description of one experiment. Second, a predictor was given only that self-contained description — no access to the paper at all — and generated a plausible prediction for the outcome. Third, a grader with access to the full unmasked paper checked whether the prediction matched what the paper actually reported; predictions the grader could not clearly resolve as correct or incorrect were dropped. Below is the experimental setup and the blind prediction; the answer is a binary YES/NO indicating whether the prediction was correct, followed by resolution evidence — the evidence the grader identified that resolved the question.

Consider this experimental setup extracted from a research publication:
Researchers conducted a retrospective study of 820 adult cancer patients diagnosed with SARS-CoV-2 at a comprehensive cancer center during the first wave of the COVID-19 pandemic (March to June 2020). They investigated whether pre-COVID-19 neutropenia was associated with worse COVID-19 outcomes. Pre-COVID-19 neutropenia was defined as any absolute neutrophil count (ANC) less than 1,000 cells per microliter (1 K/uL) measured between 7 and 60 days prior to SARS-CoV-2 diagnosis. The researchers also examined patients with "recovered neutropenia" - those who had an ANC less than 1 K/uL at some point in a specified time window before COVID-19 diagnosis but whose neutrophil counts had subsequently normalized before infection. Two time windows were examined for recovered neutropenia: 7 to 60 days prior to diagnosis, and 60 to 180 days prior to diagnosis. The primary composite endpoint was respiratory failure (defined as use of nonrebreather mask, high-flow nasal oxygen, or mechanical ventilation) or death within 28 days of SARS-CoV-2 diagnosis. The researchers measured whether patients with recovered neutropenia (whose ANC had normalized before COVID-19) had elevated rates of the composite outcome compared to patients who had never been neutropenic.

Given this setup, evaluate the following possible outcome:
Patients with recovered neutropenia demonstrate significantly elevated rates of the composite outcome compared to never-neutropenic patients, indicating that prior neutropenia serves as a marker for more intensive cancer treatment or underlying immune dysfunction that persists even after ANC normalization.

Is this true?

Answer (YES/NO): NO